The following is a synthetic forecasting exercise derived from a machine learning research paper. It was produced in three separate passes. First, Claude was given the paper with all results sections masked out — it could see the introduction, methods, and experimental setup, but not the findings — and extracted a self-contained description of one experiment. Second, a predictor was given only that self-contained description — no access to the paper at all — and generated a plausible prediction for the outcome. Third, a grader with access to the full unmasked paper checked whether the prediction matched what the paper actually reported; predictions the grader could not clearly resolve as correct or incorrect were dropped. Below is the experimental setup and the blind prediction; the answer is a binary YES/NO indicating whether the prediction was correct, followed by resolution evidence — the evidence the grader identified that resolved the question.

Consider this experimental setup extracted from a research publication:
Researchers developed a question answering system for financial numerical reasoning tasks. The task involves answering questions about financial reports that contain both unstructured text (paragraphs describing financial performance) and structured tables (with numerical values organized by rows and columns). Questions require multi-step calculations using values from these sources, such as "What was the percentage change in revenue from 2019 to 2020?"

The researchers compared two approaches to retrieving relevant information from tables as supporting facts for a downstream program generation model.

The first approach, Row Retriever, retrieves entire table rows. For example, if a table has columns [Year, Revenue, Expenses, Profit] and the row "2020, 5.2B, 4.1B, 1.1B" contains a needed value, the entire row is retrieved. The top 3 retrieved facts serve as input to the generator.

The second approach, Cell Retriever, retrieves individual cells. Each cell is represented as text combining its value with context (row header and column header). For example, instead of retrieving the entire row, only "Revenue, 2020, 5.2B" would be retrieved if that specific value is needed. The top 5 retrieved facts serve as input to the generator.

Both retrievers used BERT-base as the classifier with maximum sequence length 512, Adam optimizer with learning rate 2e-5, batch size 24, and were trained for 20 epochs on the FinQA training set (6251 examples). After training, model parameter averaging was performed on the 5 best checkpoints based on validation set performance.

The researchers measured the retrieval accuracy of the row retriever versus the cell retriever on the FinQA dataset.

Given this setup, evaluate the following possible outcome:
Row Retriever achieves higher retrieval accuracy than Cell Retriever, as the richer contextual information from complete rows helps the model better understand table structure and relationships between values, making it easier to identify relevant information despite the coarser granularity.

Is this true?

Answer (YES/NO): YES